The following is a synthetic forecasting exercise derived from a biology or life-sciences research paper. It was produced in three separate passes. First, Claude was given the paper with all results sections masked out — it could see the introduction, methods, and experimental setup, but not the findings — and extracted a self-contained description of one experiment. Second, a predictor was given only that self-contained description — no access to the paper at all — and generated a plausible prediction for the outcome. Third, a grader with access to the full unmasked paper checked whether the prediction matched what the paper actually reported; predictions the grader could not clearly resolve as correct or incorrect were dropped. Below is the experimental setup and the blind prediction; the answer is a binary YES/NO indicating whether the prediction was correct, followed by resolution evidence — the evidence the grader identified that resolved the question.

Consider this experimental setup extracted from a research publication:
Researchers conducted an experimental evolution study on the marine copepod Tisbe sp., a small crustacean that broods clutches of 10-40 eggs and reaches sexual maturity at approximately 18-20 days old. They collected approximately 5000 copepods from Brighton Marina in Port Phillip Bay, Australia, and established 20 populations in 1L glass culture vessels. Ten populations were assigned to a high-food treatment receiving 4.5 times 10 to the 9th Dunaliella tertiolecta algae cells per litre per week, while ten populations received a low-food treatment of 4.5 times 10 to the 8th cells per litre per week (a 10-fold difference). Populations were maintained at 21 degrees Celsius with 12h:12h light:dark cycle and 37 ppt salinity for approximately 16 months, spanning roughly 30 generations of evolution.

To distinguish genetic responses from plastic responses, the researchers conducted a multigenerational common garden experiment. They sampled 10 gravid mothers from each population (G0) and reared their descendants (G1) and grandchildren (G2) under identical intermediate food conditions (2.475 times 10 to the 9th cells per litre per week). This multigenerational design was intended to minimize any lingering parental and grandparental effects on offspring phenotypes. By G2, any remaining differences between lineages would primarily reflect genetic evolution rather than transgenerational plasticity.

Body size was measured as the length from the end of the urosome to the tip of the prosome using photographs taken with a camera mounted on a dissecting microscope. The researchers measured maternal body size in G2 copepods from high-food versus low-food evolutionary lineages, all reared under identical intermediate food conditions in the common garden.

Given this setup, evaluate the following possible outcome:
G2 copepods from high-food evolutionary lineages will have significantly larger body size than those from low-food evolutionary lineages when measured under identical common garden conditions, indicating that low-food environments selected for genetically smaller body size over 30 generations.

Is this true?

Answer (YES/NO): NO